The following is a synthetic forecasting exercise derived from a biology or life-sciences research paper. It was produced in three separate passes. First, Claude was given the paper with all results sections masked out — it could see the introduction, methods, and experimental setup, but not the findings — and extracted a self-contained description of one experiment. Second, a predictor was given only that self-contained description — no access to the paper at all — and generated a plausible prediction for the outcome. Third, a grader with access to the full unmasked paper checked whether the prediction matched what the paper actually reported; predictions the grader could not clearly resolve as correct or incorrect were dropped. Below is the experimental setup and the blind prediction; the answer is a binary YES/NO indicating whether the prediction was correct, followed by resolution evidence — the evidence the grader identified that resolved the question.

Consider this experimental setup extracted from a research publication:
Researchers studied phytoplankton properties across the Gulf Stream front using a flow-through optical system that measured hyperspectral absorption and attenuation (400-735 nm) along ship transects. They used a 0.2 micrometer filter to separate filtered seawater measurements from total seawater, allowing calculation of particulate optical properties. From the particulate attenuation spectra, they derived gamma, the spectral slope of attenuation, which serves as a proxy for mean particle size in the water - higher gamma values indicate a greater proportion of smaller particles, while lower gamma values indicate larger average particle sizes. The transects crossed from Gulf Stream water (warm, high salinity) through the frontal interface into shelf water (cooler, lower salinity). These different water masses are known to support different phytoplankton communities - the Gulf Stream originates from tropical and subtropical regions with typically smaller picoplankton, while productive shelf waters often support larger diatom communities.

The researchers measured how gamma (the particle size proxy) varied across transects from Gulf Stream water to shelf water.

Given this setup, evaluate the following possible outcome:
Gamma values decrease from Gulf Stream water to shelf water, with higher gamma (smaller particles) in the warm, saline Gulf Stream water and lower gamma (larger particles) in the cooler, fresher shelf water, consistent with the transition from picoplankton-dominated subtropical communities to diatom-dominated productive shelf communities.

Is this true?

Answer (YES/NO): NO